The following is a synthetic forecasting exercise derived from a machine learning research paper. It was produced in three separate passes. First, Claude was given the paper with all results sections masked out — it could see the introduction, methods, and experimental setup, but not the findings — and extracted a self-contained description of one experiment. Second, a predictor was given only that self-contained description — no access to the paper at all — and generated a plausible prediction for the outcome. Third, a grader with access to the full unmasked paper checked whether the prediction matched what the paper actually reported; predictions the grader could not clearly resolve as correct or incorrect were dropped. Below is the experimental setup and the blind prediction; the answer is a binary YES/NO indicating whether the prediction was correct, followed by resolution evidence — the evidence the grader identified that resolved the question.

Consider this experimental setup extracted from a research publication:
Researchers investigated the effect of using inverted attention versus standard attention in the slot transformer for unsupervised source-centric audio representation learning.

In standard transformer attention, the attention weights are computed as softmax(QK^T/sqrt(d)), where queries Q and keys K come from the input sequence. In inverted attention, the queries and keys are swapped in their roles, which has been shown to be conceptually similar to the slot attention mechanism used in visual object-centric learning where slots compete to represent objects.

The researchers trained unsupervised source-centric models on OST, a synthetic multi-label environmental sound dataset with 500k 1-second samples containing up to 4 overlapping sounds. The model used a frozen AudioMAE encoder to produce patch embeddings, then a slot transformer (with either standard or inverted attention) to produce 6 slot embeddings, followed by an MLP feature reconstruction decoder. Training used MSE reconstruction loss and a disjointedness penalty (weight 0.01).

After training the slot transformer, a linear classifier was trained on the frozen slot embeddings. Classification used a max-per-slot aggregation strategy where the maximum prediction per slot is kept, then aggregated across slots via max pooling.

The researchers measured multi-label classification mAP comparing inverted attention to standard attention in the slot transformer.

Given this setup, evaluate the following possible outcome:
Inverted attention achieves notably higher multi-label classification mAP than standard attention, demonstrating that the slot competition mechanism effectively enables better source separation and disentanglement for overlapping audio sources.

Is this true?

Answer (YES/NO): NO